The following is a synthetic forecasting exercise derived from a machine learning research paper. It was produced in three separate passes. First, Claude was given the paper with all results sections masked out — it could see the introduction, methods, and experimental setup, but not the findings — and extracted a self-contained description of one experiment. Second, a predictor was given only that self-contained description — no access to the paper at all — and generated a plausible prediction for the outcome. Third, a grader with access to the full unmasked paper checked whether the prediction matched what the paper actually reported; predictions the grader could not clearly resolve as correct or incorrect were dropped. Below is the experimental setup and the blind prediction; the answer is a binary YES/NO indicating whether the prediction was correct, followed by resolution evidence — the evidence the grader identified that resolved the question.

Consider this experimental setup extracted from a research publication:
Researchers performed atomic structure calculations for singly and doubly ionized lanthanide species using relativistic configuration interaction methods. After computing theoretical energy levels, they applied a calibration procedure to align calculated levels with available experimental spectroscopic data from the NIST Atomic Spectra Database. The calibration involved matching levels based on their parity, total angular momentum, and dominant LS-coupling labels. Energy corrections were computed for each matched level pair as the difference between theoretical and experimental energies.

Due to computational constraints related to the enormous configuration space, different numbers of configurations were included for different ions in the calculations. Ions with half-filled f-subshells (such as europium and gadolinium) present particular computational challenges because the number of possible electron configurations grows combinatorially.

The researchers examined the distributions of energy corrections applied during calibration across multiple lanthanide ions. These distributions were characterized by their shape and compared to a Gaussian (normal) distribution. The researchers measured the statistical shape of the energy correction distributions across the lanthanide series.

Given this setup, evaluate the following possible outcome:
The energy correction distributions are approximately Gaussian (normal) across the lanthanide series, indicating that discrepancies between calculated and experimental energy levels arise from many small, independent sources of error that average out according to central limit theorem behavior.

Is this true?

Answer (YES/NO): NO